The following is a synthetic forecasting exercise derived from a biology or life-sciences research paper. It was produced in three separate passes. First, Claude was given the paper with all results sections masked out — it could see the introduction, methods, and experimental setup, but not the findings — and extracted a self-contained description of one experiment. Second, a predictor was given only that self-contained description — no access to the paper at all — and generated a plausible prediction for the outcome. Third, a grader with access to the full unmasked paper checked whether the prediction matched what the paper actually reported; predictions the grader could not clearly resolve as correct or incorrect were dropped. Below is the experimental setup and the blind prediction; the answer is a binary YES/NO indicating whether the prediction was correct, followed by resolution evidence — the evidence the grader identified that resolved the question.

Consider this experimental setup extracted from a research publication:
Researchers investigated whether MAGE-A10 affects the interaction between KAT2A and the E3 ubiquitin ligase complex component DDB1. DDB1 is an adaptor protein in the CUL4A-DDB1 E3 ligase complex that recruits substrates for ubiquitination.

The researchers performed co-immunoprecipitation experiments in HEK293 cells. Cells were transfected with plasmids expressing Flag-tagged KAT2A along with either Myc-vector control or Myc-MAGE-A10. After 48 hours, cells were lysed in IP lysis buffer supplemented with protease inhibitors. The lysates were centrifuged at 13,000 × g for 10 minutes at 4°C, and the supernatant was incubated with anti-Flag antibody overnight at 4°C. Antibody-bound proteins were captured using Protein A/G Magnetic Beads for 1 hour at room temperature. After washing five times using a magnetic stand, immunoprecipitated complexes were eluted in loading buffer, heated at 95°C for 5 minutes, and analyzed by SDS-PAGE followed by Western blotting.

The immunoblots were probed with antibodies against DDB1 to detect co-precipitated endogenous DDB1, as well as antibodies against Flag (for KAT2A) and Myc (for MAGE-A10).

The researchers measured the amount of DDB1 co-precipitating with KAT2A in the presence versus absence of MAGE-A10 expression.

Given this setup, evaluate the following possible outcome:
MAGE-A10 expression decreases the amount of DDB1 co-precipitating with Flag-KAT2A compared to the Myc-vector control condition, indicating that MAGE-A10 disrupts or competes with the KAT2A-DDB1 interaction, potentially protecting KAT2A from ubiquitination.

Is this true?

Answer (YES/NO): YES